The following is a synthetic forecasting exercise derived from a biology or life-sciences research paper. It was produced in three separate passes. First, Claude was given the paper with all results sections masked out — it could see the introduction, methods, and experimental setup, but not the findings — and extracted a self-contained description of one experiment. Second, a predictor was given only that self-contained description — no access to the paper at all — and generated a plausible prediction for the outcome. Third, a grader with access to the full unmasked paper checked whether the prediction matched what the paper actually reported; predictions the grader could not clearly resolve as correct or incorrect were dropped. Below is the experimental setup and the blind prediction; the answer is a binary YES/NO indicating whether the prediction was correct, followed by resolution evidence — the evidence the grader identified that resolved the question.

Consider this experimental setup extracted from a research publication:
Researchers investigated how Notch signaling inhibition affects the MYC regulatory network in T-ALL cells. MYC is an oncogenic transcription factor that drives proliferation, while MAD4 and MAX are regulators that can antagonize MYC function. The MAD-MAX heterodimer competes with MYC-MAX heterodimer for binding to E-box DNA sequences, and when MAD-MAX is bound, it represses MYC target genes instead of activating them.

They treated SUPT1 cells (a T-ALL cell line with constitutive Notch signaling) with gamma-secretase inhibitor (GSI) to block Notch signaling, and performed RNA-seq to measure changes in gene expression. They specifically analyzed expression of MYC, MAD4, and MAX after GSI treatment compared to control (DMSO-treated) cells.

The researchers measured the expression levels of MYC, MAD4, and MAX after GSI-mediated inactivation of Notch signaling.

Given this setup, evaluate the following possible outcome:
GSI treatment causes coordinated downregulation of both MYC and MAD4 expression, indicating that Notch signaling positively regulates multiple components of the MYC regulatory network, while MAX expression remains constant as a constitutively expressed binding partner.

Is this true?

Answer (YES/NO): NO